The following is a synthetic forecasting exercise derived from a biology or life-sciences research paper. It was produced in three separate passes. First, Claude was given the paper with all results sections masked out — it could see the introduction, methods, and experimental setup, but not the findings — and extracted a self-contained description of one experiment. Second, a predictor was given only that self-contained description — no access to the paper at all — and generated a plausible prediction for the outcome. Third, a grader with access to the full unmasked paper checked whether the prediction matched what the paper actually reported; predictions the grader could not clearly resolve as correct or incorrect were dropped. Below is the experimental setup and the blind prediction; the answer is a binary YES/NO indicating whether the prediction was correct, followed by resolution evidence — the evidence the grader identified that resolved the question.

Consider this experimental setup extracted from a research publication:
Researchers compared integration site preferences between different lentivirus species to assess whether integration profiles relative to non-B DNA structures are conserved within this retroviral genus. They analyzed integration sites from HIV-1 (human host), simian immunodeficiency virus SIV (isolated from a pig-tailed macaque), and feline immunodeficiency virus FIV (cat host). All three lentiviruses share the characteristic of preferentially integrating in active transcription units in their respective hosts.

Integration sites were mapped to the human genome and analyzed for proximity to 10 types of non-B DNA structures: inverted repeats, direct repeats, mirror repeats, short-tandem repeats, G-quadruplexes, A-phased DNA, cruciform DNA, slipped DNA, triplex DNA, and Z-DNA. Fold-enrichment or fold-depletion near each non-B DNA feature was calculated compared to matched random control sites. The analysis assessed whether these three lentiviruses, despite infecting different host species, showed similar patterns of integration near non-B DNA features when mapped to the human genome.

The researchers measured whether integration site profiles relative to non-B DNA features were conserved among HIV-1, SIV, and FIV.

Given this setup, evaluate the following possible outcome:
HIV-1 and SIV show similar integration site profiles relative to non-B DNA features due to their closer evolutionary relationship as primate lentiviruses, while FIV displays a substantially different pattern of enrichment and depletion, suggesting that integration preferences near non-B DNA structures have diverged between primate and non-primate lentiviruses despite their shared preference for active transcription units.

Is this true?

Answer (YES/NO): NO